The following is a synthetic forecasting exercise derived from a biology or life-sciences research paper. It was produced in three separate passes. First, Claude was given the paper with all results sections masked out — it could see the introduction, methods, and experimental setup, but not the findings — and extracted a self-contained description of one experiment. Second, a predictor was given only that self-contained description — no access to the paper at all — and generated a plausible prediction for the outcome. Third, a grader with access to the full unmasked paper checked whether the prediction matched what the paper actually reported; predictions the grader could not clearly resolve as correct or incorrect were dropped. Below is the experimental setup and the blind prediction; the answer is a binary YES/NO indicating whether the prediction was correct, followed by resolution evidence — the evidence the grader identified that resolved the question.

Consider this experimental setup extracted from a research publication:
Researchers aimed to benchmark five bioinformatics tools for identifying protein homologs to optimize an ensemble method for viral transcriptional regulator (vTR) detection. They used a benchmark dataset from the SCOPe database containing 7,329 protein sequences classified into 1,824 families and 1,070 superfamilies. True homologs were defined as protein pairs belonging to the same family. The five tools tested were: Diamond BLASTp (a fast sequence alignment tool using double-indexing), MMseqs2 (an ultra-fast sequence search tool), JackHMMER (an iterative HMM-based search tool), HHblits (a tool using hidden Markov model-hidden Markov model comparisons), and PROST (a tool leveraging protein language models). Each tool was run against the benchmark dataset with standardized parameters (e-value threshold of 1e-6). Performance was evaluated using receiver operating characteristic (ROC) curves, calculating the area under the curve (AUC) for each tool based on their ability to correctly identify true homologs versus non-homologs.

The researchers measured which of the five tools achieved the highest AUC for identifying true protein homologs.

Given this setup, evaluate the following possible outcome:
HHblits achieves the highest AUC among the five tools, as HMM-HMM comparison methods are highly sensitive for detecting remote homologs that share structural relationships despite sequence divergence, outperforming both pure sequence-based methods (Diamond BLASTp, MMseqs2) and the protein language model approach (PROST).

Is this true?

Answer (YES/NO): NO